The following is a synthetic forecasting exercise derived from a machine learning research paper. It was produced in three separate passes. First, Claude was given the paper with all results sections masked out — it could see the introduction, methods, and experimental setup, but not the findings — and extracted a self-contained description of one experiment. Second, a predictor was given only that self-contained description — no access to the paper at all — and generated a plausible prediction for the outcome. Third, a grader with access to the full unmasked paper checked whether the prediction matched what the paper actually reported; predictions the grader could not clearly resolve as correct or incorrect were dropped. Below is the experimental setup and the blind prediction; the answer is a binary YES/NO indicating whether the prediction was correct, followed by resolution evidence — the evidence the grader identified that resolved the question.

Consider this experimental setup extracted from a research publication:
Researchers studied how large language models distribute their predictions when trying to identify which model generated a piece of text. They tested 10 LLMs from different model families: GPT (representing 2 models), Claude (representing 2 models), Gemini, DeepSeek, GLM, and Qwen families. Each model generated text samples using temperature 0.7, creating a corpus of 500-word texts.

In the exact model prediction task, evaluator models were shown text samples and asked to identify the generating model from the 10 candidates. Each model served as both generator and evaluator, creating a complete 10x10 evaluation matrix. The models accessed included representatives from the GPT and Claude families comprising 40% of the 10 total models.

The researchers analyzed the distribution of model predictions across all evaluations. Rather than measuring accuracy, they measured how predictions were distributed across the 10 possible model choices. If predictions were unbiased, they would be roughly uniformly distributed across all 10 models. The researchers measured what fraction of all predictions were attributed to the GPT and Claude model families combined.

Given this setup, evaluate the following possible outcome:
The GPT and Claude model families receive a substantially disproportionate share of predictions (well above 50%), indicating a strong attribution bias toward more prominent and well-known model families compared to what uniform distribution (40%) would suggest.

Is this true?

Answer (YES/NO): YES